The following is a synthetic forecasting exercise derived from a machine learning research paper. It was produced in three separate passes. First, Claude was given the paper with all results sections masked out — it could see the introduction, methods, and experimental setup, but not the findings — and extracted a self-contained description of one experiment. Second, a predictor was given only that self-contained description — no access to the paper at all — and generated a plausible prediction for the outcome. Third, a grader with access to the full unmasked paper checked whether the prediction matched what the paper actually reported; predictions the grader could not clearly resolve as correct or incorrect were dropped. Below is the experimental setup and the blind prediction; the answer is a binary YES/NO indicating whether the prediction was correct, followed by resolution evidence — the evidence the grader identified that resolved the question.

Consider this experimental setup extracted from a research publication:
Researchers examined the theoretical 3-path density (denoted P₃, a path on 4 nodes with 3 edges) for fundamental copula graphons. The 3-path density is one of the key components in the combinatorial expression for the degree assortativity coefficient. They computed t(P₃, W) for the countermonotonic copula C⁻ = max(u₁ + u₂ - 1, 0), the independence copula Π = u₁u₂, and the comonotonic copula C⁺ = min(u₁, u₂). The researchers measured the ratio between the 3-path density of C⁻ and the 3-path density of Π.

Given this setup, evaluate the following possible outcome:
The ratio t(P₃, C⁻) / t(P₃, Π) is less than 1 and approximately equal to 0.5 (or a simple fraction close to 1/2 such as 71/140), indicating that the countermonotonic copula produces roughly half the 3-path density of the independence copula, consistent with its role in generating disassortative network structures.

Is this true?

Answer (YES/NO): NO